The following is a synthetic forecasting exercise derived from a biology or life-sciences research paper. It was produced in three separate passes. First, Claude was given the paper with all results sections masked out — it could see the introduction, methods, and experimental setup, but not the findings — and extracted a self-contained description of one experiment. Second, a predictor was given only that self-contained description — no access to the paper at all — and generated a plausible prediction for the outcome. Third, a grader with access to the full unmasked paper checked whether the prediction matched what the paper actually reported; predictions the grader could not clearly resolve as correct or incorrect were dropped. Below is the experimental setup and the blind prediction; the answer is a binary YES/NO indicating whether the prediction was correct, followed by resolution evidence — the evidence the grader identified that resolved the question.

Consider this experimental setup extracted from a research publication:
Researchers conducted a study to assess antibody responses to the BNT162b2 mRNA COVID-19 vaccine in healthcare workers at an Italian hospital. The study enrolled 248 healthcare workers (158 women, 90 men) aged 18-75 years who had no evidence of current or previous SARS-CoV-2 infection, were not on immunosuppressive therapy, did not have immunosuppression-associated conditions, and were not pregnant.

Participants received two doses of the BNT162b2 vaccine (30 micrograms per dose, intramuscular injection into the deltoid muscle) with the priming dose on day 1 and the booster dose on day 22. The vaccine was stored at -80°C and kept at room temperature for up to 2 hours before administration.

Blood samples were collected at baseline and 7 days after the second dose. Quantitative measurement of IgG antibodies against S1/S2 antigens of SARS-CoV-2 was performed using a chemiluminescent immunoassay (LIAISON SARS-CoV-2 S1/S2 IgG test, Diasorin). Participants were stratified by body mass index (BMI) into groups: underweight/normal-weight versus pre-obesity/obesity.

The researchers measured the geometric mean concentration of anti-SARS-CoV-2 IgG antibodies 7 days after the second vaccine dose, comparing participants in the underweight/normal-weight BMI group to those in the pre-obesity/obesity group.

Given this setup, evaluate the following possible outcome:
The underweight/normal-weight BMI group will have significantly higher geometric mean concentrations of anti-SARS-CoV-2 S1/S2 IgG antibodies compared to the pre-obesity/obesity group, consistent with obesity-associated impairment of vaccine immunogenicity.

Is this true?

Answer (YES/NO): YES